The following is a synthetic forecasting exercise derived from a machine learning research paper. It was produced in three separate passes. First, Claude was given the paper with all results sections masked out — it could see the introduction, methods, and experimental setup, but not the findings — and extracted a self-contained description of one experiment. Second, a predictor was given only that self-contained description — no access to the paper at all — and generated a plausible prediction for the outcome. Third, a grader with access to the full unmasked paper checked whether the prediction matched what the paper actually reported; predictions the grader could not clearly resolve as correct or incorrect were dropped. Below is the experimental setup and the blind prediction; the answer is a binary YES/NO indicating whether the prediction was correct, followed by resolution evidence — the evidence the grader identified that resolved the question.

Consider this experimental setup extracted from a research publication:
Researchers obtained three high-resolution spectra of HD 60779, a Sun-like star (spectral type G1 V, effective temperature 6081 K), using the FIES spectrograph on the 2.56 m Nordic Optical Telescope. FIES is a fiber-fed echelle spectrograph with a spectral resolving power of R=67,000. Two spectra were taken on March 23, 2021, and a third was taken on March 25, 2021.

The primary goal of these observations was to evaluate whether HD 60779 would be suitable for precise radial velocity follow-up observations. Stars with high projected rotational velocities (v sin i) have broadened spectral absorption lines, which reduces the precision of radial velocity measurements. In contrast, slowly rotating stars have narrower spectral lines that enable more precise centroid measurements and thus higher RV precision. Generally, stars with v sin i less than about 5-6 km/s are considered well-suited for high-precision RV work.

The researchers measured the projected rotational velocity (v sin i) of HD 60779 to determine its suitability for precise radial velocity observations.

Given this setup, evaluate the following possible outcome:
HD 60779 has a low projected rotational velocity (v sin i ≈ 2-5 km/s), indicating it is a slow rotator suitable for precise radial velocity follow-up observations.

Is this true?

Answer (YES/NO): YES